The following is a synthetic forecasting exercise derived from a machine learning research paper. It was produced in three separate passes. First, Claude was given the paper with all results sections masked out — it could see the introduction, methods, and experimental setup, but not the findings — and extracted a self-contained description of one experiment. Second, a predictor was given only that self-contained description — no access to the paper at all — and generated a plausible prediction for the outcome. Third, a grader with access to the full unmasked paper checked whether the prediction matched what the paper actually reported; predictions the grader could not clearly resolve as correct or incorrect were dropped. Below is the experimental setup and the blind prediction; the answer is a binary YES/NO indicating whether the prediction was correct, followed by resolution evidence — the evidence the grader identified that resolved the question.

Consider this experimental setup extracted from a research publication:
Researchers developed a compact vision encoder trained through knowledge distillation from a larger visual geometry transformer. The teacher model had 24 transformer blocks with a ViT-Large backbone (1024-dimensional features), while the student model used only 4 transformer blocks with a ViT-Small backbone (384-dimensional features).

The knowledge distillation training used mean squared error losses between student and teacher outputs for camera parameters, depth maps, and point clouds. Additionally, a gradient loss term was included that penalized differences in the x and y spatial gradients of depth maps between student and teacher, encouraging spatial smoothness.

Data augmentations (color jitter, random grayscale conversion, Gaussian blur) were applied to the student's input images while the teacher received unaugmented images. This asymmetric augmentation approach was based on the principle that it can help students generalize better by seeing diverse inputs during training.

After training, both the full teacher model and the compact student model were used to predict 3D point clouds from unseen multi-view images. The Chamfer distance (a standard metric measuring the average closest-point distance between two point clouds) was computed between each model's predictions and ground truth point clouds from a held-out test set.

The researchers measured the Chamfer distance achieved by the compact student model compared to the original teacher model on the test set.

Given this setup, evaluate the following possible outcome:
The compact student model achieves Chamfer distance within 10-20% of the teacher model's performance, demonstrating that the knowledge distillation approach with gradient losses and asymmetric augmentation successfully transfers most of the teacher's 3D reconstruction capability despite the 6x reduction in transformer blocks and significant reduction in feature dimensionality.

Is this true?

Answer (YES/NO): NO